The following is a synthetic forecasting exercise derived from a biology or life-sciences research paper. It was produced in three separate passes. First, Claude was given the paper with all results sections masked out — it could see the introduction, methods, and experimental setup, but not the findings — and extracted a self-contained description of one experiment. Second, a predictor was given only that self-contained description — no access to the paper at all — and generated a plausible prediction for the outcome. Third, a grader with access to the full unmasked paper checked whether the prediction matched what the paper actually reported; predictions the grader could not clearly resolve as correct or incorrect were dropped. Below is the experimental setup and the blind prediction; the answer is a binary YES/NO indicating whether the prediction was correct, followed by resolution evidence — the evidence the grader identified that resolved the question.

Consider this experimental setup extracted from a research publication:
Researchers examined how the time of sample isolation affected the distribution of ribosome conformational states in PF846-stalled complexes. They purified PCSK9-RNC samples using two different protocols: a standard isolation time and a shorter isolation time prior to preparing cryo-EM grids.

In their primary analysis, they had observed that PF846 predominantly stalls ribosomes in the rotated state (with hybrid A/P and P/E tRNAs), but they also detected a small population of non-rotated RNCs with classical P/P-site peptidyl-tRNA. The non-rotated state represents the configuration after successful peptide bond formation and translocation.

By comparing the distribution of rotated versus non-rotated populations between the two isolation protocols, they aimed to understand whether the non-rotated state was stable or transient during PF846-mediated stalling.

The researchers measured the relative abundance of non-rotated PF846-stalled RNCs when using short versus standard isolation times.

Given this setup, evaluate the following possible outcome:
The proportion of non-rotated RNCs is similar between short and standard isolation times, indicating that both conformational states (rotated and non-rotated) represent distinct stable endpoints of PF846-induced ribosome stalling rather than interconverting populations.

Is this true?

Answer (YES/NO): NO